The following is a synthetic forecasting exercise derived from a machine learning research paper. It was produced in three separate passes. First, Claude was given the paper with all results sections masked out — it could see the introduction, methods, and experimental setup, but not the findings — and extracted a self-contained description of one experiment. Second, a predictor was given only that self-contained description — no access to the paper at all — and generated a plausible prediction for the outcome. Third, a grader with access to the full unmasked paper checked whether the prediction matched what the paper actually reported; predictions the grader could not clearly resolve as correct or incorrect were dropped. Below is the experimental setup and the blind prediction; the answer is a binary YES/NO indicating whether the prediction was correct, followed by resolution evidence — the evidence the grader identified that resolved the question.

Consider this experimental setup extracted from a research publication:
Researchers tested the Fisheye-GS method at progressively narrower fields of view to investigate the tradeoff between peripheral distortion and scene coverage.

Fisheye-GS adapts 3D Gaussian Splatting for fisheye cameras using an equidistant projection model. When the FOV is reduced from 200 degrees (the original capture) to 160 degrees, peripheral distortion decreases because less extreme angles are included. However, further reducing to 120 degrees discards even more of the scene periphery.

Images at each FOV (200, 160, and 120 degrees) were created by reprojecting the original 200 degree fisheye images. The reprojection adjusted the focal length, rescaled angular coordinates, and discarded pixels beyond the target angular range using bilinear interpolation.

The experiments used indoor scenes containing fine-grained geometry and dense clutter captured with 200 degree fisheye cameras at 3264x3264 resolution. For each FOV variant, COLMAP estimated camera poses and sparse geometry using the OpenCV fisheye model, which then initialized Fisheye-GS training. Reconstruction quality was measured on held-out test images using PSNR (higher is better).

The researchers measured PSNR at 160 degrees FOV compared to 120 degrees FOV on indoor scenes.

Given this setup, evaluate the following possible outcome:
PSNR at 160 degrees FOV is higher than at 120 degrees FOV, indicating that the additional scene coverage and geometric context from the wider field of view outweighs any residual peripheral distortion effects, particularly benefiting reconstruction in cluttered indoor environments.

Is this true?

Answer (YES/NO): YES